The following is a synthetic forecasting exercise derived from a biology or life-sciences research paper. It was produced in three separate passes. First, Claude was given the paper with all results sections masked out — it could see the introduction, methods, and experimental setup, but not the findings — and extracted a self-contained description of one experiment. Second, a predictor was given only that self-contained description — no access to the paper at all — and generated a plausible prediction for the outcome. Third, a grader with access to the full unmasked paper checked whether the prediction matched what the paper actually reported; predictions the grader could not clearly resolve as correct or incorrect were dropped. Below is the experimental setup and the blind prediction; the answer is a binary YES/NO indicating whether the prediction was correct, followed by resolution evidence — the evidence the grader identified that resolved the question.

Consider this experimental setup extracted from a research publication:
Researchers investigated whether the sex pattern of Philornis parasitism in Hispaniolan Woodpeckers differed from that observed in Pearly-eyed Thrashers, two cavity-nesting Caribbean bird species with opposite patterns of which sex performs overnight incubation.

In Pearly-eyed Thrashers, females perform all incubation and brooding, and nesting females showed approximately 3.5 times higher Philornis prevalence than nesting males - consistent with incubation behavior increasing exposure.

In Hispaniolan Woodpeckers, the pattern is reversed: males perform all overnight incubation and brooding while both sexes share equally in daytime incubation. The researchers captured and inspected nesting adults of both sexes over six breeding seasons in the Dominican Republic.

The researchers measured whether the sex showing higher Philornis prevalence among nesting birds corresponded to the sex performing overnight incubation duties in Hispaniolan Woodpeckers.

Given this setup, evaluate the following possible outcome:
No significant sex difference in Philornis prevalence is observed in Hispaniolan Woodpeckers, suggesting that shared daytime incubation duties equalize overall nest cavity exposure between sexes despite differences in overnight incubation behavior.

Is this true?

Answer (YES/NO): NO